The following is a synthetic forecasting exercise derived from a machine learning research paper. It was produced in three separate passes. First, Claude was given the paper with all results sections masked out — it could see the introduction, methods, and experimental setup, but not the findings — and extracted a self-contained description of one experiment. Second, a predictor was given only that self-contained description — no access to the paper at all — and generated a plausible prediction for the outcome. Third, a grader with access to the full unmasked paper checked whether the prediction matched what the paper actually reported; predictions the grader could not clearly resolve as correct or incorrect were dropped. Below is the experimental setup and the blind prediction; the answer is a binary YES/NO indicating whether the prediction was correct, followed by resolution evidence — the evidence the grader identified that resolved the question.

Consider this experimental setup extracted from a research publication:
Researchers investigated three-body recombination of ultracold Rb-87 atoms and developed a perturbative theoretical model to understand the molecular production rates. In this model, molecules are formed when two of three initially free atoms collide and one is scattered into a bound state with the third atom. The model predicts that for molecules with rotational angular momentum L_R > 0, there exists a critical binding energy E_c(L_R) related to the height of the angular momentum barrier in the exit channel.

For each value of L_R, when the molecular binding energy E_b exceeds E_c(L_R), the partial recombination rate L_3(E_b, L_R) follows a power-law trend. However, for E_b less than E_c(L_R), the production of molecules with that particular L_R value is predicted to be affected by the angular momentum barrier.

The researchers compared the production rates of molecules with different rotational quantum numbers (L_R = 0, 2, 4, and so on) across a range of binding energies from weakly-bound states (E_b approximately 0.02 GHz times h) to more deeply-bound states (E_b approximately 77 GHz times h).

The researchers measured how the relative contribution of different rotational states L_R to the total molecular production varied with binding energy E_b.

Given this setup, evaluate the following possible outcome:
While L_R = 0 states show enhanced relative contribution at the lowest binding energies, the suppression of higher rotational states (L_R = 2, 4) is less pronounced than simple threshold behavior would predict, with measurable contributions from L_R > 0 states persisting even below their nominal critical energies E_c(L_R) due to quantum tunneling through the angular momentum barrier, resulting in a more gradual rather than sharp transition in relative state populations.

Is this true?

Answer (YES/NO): NO